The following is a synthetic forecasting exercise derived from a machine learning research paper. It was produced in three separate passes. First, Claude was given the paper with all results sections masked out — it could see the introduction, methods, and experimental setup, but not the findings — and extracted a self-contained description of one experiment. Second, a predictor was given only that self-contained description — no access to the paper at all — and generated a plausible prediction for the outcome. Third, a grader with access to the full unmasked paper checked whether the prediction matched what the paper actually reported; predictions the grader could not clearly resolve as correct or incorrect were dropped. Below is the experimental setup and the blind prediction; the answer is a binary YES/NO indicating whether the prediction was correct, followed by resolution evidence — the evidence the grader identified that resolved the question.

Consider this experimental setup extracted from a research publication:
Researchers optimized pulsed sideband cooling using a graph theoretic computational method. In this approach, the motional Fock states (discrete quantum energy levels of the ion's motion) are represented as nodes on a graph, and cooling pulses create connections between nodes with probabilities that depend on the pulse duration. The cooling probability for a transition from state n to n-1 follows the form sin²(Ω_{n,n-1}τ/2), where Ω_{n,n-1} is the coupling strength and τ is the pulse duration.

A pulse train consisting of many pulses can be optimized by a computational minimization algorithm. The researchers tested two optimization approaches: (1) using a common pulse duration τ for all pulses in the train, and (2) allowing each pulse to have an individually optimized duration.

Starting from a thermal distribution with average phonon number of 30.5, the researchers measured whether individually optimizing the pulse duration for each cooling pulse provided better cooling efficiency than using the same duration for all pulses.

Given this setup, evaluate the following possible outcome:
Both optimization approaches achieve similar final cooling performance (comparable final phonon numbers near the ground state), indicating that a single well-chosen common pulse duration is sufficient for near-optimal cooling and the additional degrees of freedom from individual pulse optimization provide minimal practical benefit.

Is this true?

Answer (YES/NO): YES